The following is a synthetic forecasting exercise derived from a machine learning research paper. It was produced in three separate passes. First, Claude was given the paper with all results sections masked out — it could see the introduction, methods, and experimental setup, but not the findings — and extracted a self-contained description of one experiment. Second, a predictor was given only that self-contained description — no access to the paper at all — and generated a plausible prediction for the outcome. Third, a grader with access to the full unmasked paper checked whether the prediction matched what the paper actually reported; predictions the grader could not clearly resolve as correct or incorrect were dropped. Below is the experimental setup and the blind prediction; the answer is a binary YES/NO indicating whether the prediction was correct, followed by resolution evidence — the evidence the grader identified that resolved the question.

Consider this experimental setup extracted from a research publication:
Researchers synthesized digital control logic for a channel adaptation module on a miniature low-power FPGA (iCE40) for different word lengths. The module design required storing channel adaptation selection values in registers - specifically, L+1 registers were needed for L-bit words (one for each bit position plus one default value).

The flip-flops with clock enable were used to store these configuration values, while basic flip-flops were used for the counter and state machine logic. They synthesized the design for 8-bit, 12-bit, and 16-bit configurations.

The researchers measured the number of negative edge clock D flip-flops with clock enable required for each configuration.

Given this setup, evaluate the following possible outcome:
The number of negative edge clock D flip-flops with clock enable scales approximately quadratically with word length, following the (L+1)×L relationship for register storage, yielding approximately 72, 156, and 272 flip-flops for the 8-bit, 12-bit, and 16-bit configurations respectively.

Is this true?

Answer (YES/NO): NO